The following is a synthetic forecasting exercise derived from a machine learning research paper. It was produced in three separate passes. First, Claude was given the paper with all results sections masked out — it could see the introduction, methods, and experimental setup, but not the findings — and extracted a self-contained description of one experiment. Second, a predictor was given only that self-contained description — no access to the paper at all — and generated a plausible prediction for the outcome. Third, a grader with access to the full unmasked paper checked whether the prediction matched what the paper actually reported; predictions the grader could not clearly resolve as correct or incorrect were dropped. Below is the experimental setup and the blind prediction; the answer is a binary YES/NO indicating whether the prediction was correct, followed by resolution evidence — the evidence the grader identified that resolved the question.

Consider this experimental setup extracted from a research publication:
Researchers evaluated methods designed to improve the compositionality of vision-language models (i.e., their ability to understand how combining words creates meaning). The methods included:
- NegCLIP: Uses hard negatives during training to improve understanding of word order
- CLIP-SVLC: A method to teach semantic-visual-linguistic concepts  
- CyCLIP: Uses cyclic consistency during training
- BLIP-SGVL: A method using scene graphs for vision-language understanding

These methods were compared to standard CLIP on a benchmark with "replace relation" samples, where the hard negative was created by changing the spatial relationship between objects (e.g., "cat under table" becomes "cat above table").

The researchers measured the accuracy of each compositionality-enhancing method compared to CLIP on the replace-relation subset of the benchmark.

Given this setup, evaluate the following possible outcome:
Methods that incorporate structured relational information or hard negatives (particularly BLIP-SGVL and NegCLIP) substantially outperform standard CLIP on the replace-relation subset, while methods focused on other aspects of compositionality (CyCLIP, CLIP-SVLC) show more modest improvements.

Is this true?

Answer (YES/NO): NO